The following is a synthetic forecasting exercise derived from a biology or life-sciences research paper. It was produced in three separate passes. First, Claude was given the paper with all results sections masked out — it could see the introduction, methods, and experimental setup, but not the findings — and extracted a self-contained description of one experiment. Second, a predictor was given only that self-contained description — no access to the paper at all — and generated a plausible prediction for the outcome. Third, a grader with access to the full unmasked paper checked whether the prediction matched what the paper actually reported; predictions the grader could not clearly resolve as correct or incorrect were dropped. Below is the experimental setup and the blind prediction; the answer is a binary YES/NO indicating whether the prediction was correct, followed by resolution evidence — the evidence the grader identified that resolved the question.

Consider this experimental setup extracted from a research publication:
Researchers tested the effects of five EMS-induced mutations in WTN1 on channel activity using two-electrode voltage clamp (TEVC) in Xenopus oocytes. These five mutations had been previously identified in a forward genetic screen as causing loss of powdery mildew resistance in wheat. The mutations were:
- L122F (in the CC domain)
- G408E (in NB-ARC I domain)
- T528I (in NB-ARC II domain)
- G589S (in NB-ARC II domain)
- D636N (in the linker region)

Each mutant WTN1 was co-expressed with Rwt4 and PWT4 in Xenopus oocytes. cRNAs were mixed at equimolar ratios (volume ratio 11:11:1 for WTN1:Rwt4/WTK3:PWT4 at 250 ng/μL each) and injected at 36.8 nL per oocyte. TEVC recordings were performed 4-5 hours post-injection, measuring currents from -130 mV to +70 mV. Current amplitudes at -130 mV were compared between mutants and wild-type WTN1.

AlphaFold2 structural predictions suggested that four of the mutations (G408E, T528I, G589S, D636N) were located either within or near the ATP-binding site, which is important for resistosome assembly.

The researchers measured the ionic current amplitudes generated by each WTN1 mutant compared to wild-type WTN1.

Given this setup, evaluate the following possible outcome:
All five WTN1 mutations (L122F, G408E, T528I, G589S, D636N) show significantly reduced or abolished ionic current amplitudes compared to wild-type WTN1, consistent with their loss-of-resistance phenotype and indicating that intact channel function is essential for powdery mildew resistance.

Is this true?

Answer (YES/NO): YES